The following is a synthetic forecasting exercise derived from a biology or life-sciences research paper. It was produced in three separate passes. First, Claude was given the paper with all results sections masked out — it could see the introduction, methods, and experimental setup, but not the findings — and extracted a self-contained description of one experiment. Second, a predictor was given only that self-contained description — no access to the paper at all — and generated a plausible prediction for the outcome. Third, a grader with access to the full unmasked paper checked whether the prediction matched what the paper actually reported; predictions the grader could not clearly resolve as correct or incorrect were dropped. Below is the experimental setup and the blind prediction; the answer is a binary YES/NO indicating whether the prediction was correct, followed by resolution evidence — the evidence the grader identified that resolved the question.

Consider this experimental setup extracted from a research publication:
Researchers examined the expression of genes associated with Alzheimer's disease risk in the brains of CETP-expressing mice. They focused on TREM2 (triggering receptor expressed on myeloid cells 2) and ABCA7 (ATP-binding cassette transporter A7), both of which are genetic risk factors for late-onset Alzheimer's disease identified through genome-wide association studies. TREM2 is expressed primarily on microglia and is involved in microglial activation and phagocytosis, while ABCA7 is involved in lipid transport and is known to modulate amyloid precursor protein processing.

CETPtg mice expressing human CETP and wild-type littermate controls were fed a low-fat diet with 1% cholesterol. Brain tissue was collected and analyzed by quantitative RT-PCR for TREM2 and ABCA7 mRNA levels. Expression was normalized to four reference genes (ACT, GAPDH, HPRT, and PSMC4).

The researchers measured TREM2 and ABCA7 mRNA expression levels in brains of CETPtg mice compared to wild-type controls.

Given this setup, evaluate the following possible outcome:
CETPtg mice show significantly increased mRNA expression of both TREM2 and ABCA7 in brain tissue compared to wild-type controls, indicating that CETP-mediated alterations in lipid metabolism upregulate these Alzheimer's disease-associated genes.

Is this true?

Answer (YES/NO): NO